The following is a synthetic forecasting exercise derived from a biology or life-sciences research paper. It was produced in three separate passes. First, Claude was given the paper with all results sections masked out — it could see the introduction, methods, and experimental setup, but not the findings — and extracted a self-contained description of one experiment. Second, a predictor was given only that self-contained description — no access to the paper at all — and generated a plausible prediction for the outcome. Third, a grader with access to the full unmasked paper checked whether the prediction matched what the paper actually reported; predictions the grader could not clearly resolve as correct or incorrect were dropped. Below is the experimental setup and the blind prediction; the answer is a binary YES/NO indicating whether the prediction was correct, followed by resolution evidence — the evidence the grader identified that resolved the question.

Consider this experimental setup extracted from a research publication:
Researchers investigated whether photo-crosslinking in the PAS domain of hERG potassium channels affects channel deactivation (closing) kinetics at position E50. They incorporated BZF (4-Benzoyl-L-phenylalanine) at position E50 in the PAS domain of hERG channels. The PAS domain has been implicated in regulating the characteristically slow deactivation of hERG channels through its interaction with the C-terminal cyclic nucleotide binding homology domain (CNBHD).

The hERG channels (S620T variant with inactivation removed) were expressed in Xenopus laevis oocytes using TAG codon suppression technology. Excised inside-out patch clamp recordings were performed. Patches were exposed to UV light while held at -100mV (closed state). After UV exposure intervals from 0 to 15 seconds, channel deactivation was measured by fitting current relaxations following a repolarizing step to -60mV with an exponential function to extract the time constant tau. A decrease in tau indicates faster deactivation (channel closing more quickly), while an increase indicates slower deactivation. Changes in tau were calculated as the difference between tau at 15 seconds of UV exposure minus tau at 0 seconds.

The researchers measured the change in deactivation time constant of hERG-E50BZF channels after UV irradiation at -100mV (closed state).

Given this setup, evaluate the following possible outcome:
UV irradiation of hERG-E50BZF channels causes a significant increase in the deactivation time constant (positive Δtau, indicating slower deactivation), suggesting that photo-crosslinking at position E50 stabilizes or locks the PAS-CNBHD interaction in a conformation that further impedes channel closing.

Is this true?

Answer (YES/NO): NO